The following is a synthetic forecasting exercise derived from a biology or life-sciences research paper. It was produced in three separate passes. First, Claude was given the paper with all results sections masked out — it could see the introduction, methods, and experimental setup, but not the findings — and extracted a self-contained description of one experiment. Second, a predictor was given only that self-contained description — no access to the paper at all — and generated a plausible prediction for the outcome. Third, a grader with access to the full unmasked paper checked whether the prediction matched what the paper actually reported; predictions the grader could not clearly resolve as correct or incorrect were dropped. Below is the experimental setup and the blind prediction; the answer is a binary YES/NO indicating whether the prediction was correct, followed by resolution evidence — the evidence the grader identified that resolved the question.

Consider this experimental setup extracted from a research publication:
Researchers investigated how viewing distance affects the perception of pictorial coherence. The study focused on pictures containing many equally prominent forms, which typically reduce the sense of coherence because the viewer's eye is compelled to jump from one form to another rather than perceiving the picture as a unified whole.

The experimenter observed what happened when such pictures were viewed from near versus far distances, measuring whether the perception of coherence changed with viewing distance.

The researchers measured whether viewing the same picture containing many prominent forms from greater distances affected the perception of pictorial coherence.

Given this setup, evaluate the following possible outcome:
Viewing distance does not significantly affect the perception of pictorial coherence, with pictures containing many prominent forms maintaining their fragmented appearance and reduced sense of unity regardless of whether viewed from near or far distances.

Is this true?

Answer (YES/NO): NO